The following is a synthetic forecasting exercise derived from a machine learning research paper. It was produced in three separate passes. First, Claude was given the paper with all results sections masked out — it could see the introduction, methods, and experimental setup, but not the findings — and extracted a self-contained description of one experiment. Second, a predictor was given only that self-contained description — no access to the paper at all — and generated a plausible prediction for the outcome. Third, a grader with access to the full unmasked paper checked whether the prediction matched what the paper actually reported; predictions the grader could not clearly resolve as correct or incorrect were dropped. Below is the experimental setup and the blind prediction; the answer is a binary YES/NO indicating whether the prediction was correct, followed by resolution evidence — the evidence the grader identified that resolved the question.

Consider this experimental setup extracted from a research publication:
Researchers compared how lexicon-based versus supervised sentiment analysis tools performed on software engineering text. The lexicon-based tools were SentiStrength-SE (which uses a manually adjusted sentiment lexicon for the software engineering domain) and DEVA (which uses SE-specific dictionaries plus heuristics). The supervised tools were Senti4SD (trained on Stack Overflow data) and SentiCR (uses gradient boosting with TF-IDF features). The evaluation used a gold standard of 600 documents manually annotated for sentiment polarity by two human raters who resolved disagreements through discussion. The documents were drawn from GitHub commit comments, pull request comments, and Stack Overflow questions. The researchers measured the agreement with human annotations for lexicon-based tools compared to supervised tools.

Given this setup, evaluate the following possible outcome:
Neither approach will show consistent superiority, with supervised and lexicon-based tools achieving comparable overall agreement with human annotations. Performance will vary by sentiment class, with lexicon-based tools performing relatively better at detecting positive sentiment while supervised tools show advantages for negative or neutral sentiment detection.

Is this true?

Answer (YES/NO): NO